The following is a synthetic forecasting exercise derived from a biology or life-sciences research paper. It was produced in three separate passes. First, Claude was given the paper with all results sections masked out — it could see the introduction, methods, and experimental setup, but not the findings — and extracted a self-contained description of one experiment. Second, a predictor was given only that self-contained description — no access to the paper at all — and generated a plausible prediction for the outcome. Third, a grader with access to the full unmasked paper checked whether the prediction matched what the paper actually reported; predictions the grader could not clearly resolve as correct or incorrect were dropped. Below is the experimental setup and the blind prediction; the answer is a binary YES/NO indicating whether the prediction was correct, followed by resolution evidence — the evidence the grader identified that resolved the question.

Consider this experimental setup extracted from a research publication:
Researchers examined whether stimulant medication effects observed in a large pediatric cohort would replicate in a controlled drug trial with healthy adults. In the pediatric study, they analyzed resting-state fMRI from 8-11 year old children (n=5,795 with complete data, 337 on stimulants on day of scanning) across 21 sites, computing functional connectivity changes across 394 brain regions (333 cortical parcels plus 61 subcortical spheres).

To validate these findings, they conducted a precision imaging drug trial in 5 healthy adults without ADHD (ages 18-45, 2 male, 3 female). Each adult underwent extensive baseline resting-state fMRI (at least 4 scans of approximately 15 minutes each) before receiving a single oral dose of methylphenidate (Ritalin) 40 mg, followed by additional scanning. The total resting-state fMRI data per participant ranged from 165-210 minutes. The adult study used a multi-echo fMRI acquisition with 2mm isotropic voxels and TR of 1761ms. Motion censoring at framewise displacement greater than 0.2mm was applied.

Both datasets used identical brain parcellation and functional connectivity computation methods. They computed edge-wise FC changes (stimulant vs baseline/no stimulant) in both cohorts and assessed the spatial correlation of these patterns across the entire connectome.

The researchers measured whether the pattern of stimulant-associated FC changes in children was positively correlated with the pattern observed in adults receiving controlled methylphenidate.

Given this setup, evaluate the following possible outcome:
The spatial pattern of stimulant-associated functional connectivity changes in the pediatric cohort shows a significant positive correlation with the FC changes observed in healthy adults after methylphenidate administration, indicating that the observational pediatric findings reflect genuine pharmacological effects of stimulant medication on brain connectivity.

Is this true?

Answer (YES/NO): YES